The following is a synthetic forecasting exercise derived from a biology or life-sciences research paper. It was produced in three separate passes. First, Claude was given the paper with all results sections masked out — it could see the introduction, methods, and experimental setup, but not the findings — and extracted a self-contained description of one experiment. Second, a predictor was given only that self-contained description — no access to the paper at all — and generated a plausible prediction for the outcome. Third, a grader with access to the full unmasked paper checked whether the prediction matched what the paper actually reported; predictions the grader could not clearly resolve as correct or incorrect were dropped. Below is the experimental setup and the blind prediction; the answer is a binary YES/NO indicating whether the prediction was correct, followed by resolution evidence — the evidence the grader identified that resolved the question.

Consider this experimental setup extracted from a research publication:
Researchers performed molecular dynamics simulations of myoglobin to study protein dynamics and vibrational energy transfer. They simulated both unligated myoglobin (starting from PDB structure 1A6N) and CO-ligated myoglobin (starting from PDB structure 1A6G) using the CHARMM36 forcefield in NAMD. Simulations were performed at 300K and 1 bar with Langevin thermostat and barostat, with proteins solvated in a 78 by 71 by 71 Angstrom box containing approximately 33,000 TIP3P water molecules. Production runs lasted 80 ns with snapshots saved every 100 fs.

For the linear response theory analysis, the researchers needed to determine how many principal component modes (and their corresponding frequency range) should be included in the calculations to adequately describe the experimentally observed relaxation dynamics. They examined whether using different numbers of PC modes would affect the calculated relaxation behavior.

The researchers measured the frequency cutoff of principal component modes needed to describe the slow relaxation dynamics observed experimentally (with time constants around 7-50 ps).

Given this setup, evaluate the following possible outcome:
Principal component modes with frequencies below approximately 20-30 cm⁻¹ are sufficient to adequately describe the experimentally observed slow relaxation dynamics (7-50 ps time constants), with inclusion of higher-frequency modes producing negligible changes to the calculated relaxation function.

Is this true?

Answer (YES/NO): NO